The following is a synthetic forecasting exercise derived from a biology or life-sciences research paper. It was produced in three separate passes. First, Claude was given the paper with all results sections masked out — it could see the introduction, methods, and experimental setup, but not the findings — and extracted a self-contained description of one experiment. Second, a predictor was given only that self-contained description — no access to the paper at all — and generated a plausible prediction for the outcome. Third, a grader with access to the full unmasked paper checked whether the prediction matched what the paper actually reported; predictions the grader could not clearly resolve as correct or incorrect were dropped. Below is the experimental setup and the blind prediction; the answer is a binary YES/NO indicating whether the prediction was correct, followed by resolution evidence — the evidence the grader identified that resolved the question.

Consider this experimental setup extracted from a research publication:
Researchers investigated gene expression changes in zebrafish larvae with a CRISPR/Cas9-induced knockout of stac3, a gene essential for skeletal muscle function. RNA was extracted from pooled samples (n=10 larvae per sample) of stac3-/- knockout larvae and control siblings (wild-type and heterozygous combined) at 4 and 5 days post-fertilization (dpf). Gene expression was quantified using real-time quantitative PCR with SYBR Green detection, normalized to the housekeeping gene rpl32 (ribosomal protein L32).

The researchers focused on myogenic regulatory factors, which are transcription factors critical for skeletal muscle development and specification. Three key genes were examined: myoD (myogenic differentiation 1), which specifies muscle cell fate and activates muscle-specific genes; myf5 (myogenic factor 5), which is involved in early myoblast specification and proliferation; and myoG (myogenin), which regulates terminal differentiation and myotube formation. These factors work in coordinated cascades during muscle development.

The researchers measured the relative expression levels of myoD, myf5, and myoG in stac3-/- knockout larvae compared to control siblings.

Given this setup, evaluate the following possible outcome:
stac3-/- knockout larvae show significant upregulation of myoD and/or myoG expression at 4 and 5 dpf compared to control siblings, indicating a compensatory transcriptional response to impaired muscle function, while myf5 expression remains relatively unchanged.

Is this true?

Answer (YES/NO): NO